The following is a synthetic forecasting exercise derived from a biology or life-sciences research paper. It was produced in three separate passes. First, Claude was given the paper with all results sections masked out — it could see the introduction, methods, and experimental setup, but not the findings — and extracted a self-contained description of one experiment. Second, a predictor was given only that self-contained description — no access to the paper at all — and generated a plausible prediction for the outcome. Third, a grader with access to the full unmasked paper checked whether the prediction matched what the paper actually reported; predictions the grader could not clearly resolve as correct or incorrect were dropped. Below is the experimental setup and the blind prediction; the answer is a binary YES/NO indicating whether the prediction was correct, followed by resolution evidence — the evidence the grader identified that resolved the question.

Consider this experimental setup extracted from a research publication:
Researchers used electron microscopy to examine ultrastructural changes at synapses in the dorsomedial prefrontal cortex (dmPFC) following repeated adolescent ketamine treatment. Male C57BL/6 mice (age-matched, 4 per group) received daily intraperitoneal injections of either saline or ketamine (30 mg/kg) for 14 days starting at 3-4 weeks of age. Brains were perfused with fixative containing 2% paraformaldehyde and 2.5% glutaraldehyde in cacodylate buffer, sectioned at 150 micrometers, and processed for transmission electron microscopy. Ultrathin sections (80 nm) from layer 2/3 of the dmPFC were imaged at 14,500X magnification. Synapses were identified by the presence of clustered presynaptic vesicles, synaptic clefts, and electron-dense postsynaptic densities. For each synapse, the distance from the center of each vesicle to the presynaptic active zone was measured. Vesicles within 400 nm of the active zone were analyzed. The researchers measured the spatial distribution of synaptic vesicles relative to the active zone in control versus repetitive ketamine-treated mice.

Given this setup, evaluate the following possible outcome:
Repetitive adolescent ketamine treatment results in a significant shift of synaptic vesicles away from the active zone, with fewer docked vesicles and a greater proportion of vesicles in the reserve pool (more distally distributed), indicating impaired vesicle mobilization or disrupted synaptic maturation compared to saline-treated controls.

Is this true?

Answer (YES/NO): YES